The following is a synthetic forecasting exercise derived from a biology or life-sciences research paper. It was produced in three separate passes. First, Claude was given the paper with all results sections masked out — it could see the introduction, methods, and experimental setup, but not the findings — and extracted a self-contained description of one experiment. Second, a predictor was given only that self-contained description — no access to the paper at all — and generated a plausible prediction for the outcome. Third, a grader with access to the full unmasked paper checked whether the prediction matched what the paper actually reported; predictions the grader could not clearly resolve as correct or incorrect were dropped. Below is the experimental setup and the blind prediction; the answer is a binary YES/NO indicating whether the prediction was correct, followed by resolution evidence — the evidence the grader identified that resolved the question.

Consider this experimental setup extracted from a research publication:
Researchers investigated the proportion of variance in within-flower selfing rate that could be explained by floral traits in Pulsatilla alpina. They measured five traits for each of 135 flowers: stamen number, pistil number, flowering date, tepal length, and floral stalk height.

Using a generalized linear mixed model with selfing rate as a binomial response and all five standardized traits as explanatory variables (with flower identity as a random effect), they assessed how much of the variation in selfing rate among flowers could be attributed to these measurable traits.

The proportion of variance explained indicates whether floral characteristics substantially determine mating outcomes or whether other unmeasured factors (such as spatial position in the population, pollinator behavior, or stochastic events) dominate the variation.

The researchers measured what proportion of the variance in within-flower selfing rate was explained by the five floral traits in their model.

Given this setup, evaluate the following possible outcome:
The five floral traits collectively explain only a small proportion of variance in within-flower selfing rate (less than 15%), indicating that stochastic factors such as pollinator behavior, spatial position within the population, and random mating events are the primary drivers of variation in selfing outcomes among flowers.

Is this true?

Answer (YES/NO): NO